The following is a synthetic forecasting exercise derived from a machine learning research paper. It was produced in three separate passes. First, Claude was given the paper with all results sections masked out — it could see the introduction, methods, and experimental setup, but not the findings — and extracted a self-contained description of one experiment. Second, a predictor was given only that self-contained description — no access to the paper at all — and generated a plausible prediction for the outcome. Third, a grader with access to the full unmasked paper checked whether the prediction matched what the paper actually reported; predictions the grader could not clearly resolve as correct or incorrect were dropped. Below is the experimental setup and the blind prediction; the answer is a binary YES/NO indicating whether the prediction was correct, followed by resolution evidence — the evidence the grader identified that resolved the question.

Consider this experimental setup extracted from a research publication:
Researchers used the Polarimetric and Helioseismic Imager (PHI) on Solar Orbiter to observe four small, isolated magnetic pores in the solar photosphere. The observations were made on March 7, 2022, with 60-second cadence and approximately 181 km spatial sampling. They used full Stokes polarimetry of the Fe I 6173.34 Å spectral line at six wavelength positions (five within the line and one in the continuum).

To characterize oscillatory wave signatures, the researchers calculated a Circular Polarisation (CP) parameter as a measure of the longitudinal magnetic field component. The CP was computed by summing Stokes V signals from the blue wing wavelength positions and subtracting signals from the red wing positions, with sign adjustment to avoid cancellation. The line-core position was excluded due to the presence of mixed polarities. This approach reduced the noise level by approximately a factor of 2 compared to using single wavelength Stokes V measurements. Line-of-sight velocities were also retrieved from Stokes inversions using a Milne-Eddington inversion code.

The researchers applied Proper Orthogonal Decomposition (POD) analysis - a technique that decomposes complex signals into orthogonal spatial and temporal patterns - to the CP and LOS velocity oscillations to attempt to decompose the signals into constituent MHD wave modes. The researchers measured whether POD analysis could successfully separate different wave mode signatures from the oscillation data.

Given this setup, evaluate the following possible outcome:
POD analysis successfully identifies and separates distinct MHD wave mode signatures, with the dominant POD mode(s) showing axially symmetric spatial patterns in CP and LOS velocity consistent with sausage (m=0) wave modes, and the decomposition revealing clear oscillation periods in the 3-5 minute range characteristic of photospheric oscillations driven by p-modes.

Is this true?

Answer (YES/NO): NO